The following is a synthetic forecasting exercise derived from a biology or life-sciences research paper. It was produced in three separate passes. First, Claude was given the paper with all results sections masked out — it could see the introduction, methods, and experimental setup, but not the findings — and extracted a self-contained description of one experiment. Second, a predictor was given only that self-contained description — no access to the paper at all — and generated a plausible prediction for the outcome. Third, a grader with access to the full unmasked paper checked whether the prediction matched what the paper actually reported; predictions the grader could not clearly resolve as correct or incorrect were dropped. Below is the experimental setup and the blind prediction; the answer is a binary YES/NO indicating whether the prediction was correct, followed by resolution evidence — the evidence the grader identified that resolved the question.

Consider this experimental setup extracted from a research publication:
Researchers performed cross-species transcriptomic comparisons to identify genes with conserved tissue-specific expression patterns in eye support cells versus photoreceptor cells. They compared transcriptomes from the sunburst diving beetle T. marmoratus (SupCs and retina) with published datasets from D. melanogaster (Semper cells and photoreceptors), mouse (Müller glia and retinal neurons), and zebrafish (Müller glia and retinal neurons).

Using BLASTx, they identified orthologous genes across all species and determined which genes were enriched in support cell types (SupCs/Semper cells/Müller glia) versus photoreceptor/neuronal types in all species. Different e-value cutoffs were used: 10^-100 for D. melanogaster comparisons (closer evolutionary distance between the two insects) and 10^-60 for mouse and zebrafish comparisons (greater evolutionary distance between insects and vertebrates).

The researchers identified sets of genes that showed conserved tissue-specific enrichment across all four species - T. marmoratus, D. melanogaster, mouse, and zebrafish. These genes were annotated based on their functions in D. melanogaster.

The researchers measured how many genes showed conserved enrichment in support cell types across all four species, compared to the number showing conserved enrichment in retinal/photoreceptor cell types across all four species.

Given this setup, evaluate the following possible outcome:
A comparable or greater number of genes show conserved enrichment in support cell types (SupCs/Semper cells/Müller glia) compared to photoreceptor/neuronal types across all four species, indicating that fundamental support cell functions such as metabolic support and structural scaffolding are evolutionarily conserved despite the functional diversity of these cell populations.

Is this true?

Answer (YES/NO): NO